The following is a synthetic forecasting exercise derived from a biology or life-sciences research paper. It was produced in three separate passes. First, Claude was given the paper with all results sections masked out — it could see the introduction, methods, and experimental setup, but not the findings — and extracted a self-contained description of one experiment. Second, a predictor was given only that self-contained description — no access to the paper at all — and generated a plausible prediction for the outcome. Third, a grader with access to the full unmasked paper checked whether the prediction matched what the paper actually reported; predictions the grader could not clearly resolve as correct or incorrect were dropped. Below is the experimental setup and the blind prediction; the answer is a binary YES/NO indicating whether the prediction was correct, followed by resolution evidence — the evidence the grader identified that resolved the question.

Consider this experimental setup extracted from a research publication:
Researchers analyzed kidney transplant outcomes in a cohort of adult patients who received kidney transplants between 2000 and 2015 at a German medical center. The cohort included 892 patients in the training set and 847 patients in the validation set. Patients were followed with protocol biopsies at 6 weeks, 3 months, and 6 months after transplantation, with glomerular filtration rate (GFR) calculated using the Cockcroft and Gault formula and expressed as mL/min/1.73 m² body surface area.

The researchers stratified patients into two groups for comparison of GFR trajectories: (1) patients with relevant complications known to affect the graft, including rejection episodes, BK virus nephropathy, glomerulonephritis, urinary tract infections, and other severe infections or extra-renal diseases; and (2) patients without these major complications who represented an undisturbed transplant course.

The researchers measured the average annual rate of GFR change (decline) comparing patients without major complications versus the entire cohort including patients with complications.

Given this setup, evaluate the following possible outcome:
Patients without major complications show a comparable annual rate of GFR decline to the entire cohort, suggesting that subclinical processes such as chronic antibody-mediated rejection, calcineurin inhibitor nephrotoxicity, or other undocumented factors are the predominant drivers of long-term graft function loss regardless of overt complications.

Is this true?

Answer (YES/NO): NO